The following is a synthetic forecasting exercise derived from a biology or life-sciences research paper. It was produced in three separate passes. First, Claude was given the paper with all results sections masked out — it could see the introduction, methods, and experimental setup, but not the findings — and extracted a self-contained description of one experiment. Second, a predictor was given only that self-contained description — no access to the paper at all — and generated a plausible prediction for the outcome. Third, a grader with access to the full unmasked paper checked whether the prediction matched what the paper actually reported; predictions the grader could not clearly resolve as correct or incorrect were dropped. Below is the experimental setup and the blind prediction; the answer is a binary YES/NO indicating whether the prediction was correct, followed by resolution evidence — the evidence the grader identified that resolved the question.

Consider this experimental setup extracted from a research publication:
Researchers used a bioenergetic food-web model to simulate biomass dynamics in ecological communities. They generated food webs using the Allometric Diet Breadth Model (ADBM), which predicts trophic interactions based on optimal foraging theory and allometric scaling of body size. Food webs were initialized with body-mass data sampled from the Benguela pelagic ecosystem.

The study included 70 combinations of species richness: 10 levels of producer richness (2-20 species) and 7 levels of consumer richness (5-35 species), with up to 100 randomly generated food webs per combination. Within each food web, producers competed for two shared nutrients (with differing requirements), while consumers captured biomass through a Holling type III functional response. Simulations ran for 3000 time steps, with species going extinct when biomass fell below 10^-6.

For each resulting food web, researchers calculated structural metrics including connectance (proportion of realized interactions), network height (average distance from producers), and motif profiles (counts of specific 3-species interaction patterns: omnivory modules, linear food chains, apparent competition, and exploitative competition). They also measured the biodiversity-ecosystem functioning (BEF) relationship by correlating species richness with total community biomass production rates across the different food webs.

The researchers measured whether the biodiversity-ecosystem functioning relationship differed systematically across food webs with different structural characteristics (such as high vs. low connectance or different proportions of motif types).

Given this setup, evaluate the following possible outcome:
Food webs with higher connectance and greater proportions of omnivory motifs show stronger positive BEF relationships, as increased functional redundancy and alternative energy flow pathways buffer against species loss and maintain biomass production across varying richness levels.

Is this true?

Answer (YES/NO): NO